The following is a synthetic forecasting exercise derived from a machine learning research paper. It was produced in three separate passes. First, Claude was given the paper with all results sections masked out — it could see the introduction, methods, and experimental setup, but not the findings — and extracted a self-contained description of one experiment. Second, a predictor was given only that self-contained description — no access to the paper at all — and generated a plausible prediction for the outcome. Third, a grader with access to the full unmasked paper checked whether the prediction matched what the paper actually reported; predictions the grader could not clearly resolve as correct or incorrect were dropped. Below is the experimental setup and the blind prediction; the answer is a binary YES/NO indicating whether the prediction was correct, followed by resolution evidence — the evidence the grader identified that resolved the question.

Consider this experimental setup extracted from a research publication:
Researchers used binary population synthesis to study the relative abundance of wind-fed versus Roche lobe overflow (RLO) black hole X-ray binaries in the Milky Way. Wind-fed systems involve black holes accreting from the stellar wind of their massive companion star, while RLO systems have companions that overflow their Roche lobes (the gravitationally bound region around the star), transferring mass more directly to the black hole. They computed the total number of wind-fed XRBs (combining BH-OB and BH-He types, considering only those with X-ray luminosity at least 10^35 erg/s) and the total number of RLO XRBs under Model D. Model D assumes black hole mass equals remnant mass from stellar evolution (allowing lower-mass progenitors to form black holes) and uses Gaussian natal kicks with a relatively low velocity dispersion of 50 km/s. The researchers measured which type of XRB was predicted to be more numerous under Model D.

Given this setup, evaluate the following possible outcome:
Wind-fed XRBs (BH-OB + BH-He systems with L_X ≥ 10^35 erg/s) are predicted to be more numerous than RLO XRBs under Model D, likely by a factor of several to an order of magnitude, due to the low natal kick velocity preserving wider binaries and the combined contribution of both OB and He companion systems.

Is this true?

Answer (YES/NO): NO